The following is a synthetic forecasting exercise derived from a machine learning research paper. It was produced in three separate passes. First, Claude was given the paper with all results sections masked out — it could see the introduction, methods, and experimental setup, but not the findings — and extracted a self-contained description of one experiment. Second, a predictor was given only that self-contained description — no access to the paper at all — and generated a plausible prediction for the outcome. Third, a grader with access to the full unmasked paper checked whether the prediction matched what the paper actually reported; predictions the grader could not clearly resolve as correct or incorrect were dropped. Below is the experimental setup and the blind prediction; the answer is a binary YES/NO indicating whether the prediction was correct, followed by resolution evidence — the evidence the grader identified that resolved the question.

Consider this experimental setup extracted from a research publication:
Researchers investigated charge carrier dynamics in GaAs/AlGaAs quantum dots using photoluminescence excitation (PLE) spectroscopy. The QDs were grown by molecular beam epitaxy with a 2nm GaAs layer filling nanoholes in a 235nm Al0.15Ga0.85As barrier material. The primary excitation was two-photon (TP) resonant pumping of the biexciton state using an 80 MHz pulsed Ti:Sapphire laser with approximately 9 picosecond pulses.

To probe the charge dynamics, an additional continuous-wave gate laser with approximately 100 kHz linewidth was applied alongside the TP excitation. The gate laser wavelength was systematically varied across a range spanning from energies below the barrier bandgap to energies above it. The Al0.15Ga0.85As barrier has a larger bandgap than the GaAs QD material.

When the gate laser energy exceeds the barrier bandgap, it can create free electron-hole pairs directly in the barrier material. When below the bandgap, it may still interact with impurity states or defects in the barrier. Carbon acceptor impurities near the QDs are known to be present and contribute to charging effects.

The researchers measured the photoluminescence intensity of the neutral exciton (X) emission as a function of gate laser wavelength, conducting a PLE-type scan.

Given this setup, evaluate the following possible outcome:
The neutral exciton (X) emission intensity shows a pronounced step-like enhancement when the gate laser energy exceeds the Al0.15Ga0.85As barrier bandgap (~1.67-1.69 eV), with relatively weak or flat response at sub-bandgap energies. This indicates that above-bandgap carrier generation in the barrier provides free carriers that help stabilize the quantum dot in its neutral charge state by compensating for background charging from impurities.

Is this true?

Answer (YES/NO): NO